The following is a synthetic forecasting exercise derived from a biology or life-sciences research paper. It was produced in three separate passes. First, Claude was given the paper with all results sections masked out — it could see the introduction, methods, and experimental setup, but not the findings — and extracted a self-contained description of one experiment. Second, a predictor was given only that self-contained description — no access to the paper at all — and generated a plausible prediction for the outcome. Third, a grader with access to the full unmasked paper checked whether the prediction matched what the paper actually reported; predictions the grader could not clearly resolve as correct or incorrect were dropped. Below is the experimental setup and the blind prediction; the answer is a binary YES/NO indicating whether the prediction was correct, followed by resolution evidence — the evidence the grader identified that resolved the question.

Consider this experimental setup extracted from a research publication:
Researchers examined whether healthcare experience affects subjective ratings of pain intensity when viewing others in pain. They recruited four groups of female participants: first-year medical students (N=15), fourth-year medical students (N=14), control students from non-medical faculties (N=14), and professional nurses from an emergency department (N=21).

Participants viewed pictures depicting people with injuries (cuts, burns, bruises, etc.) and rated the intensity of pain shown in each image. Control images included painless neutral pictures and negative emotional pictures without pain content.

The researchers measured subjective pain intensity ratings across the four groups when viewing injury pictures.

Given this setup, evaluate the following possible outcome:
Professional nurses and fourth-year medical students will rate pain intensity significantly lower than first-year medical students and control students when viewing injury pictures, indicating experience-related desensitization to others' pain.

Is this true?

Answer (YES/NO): NO